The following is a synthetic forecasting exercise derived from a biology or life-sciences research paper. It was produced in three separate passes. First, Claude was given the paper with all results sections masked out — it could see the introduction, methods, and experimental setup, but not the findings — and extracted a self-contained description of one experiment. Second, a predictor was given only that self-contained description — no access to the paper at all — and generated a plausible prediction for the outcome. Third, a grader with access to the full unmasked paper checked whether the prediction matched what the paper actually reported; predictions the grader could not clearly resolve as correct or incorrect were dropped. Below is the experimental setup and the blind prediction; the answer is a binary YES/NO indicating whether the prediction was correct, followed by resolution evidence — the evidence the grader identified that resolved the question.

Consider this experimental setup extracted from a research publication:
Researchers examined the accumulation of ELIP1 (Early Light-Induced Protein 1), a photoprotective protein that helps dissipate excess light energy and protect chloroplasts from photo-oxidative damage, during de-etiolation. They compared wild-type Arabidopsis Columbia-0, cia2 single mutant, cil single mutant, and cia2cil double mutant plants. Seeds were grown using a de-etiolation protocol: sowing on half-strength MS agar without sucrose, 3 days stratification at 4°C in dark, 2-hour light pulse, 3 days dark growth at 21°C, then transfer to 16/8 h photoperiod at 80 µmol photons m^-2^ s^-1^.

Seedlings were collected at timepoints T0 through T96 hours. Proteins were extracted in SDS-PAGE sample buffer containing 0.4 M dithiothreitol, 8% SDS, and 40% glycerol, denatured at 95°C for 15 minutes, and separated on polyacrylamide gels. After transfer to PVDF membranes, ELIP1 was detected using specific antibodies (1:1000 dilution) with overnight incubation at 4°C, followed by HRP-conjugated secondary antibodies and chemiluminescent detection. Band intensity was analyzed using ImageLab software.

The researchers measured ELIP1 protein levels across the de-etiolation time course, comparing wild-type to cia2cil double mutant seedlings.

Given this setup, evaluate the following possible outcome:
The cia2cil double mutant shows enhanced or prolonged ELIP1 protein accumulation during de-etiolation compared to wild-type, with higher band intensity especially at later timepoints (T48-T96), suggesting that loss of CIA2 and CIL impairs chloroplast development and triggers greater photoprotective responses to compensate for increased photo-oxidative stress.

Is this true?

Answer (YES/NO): YES